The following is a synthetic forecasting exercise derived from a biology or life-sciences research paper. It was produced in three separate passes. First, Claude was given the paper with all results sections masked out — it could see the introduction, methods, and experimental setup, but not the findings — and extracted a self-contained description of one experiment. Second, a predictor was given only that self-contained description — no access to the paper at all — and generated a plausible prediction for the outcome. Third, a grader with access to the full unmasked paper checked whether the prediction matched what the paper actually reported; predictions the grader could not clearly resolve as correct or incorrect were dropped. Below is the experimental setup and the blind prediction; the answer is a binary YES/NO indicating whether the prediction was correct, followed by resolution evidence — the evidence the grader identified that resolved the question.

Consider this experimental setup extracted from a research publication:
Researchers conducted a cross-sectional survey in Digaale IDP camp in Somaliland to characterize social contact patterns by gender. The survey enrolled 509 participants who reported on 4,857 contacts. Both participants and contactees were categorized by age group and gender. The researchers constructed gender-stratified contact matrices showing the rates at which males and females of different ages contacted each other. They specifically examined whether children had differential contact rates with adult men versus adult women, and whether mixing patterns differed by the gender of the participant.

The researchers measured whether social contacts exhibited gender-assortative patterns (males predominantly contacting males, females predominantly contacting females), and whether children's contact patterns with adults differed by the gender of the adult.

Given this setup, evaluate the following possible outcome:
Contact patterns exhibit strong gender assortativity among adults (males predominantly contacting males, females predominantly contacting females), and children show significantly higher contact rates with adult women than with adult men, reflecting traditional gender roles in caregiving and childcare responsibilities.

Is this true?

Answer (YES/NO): YES